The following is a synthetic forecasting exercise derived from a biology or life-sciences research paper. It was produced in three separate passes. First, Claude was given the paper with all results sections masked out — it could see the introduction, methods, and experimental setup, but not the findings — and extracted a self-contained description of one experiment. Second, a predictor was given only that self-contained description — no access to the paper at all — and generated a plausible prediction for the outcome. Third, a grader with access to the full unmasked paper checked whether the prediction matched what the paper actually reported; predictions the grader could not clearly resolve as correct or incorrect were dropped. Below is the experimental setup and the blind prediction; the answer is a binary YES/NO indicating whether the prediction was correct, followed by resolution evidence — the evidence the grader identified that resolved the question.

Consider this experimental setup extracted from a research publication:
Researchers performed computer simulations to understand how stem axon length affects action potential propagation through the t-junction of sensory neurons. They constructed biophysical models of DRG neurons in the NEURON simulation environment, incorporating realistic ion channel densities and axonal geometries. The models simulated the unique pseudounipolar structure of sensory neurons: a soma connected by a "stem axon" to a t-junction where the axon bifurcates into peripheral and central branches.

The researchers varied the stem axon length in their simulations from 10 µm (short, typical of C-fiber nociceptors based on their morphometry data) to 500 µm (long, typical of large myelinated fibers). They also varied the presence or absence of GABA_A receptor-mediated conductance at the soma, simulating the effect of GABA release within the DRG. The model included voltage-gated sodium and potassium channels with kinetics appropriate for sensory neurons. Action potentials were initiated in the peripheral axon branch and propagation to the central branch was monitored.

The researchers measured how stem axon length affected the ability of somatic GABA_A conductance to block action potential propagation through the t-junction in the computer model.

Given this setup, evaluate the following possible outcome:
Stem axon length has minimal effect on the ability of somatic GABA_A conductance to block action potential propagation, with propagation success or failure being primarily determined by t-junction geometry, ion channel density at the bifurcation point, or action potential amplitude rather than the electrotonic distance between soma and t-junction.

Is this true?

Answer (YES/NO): NO